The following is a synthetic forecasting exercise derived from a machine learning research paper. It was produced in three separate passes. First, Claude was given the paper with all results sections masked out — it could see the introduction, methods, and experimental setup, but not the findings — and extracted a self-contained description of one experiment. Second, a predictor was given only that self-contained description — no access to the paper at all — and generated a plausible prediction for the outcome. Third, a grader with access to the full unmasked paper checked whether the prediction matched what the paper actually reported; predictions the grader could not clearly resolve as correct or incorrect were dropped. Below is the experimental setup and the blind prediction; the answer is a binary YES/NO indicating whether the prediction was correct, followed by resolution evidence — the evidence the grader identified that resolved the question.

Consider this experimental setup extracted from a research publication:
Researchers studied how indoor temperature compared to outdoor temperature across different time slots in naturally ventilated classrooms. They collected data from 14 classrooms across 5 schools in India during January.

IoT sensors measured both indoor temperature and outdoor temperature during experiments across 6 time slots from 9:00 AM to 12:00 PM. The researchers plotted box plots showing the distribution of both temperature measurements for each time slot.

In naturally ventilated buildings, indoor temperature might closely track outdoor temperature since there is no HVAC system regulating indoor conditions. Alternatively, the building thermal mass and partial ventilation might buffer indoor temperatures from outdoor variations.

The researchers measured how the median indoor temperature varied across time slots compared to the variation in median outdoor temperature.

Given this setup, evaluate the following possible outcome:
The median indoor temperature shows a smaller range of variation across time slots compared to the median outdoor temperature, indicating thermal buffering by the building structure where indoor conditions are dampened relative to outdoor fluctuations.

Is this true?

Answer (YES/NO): YES